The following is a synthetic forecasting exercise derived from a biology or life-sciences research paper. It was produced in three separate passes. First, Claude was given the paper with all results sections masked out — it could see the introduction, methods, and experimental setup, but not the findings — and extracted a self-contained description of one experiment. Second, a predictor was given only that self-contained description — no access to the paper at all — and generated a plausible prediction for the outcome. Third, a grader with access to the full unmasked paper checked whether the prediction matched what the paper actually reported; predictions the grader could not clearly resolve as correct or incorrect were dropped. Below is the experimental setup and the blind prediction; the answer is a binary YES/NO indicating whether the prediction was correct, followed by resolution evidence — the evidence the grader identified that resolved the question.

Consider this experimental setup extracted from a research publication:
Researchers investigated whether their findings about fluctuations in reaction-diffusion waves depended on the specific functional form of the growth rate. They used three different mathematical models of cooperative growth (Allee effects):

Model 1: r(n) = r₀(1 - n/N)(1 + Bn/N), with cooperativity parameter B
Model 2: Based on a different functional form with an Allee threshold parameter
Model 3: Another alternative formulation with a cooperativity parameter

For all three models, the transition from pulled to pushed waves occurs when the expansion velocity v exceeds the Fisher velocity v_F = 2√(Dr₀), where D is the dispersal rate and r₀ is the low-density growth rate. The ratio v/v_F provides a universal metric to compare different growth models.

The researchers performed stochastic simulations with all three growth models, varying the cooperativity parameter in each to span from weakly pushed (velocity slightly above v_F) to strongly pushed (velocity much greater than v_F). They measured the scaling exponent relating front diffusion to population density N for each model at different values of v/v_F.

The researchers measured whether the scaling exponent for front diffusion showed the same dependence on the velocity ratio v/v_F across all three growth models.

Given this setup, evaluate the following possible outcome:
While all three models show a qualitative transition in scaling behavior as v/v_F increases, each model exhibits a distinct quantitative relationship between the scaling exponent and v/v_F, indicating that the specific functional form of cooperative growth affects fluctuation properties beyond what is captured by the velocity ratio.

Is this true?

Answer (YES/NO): NO